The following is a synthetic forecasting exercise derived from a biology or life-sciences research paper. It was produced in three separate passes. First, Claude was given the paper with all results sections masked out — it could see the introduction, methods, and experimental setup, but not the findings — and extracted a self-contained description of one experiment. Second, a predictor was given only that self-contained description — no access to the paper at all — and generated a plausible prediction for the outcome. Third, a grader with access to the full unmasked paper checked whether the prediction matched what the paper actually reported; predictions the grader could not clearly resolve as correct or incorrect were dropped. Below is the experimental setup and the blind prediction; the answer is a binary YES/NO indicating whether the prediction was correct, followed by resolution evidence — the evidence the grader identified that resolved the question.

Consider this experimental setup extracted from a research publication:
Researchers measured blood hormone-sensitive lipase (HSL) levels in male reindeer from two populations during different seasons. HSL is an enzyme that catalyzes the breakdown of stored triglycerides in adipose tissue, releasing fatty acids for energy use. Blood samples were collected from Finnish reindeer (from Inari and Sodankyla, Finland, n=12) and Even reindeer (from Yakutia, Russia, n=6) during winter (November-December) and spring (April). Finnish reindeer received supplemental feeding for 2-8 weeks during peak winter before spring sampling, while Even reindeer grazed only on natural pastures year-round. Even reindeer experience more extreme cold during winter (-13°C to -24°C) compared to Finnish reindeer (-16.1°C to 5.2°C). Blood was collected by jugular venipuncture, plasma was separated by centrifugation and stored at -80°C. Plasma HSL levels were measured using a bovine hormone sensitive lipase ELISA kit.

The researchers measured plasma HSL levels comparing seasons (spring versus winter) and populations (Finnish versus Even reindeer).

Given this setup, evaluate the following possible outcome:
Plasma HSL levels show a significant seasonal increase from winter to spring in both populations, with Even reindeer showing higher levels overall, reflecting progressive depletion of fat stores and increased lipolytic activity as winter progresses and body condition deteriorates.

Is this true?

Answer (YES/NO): NO